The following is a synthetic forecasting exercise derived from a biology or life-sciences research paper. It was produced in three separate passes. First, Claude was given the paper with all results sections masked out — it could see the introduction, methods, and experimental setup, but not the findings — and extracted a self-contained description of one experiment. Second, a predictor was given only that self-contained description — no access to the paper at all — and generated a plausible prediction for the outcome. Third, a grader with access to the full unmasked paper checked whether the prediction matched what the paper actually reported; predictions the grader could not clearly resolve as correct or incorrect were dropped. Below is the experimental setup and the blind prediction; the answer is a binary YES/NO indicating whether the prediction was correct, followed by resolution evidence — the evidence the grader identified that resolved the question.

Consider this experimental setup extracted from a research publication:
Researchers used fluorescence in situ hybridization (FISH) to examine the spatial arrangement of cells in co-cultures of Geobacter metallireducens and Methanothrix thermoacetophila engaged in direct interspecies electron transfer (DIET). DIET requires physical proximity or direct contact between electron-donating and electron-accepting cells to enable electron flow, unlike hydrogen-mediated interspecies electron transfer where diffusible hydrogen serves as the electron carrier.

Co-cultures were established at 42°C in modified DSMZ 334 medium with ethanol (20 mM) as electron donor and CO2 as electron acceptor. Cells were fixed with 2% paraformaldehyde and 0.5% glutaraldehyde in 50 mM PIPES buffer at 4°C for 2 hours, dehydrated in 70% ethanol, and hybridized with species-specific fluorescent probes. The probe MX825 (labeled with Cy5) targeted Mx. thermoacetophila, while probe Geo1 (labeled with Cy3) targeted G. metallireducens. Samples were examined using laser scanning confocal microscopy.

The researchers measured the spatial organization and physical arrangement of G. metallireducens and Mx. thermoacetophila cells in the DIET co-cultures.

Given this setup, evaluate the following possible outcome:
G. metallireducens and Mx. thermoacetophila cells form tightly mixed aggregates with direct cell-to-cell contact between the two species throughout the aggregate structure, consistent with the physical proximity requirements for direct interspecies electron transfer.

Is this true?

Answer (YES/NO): NO